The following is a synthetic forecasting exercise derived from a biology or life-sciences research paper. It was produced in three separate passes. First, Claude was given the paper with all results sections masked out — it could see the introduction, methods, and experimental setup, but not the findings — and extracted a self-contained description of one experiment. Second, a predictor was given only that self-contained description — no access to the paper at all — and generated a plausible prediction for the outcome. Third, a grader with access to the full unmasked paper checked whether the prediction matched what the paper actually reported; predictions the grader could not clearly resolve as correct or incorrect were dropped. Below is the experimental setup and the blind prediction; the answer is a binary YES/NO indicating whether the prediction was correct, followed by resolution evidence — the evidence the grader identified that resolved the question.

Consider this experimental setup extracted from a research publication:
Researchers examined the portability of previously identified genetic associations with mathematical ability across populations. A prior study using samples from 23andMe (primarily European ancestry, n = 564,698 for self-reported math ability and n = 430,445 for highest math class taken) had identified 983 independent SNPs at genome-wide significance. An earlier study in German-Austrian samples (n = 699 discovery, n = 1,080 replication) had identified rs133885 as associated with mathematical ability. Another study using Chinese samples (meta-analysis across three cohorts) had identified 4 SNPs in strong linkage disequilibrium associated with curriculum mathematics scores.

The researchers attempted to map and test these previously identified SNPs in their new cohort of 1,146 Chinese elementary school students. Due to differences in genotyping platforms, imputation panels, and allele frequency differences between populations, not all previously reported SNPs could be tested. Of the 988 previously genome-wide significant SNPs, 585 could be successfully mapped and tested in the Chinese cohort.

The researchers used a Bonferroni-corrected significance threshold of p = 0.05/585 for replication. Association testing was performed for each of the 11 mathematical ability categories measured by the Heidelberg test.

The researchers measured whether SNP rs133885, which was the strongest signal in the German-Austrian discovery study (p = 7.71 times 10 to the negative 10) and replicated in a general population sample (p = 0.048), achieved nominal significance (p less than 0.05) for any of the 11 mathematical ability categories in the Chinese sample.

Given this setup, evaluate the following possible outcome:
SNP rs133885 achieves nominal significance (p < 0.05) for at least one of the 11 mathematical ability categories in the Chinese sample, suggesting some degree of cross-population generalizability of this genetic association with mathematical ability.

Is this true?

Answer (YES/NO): YES